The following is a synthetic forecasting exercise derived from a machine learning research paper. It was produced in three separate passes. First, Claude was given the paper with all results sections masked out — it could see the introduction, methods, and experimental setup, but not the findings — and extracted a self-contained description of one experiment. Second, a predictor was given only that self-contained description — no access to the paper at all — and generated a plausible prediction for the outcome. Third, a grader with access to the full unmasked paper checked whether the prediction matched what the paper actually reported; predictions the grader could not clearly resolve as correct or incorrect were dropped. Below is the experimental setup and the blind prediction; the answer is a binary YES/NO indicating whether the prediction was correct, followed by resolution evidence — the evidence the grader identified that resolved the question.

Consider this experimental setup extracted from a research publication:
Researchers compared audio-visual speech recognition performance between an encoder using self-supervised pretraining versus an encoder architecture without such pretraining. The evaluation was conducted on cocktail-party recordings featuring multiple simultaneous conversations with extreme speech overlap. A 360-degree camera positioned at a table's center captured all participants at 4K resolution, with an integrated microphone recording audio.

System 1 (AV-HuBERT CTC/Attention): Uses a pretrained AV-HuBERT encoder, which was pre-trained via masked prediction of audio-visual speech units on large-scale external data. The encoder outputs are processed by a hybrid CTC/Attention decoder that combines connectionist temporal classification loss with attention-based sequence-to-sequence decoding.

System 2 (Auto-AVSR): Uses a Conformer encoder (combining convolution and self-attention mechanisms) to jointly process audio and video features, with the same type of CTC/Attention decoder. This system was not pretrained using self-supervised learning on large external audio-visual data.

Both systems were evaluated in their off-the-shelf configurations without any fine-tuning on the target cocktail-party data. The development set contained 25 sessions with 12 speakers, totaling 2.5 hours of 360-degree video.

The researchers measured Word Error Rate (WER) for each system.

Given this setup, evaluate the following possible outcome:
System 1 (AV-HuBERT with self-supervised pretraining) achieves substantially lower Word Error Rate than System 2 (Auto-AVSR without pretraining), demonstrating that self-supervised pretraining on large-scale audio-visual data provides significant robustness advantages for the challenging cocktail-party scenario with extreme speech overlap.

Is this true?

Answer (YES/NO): YES